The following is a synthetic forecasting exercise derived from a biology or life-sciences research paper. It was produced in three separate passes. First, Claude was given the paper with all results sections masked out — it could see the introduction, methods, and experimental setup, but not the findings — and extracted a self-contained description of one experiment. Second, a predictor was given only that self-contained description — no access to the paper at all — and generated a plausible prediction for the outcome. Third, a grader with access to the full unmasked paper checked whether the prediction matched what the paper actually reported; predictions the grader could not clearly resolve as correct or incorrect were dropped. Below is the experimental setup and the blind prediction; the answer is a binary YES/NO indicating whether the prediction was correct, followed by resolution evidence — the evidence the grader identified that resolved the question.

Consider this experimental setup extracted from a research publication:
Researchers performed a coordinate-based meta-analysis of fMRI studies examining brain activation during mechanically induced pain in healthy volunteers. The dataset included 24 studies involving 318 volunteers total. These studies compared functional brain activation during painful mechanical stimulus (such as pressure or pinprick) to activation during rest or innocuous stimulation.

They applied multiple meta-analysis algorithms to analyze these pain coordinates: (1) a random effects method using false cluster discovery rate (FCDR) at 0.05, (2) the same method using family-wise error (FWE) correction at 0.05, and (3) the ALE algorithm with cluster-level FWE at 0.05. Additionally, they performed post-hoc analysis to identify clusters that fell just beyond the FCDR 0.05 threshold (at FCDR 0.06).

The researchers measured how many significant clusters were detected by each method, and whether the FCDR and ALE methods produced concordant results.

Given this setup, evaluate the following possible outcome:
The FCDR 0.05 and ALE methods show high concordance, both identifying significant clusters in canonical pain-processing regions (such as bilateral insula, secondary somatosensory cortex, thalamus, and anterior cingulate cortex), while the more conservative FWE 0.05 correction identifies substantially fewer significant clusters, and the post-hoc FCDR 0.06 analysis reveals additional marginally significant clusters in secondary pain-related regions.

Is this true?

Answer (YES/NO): NO